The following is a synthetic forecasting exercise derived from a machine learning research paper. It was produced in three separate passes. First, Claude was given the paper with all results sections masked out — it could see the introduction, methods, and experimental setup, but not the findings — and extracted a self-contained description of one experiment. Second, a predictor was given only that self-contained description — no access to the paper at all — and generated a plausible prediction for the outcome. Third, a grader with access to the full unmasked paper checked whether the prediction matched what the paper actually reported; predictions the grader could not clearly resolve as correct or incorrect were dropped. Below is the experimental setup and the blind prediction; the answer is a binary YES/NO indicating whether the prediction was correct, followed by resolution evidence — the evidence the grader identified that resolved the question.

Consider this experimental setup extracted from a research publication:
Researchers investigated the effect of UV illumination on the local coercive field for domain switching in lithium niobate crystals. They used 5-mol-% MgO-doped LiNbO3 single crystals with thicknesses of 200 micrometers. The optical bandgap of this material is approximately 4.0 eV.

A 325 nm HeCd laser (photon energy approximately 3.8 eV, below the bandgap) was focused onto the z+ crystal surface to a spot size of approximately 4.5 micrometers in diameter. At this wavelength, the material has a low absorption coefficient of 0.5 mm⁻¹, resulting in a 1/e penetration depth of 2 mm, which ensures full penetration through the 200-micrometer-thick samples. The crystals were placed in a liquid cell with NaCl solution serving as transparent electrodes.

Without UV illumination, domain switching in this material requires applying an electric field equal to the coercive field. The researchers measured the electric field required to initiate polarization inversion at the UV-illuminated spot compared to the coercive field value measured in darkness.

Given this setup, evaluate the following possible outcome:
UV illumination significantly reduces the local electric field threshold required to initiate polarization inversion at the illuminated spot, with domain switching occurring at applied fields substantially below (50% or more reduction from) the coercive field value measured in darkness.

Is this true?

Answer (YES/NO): YES